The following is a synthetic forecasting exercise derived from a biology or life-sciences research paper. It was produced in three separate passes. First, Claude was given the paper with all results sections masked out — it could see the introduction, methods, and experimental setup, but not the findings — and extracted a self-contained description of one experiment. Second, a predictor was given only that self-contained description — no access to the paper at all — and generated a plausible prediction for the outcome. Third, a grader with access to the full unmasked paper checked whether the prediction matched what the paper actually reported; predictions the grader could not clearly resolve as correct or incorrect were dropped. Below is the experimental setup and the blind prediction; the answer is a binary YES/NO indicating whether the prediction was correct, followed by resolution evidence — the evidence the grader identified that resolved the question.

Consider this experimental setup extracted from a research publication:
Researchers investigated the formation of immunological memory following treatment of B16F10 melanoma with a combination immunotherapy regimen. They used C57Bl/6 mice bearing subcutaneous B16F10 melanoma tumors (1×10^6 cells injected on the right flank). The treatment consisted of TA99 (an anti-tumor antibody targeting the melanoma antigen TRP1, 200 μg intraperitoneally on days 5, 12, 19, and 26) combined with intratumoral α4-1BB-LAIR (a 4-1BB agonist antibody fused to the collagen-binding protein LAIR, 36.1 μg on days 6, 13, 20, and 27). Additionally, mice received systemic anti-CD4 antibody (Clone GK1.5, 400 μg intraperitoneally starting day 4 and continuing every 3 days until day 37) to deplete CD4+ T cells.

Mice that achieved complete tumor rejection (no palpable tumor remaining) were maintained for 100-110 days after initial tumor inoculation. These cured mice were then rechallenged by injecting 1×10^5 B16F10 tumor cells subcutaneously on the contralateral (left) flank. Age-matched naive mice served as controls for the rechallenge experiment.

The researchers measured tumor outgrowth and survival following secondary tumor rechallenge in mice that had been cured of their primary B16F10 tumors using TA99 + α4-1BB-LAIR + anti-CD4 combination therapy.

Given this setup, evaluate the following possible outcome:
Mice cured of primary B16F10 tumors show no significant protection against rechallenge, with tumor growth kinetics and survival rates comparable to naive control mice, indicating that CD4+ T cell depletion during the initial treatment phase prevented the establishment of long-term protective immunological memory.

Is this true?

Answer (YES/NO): YES